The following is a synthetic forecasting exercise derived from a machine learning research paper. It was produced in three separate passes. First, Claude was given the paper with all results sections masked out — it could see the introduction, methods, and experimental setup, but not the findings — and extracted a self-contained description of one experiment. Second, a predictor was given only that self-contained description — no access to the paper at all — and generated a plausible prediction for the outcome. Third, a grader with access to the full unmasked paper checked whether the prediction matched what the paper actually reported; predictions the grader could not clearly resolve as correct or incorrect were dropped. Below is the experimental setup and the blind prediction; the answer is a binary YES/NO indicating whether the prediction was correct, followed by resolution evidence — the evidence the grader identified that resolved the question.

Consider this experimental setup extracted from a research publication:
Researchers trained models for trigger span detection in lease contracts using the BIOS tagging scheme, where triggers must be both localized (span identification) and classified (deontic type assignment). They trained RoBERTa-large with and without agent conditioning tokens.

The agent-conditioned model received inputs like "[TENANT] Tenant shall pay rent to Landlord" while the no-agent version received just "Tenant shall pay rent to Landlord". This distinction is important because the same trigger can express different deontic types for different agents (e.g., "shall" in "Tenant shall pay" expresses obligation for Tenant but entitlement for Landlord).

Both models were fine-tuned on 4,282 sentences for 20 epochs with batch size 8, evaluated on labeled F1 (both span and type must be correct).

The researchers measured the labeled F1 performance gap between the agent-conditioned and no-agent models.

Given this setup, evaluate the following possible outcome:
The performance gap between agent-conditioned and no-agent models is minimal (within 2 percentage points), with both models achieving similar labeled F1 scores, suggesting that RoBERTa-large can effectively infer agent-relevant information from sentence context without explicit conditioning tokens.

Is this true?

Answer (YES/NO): NO